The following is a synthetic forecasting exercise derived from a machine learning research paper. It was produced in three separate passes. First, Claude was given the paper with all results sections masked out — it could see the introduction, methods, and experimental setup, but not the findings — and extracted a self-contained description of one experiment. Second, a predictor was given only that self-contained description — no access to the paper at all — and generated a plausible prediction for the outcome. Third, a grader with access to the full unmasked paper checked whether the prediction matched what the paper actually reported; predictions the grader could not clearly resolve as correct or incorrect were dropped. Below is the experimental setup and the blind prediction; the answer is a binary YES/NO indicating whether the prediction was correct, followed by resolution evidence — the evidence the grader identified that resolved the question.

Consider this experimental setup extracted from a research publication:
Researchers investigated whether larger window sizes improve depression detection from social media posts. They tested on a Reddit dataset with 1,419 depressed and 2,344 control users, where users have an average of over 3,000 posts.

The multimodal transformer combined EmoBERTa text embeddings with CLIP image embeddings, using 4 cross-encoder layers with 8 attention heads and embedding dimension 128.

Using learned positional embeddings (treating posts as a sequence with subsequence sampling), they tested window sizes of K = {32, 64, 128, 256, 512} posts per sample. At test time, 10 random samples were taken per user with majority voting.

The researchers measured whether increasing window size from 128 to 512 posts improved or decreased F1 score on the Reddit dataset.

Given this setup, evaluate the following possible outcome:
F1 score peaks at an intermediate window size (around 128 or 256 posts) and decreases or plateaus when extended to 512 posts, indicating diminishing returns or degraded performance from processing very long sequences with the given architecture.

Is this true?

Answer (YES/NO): YES